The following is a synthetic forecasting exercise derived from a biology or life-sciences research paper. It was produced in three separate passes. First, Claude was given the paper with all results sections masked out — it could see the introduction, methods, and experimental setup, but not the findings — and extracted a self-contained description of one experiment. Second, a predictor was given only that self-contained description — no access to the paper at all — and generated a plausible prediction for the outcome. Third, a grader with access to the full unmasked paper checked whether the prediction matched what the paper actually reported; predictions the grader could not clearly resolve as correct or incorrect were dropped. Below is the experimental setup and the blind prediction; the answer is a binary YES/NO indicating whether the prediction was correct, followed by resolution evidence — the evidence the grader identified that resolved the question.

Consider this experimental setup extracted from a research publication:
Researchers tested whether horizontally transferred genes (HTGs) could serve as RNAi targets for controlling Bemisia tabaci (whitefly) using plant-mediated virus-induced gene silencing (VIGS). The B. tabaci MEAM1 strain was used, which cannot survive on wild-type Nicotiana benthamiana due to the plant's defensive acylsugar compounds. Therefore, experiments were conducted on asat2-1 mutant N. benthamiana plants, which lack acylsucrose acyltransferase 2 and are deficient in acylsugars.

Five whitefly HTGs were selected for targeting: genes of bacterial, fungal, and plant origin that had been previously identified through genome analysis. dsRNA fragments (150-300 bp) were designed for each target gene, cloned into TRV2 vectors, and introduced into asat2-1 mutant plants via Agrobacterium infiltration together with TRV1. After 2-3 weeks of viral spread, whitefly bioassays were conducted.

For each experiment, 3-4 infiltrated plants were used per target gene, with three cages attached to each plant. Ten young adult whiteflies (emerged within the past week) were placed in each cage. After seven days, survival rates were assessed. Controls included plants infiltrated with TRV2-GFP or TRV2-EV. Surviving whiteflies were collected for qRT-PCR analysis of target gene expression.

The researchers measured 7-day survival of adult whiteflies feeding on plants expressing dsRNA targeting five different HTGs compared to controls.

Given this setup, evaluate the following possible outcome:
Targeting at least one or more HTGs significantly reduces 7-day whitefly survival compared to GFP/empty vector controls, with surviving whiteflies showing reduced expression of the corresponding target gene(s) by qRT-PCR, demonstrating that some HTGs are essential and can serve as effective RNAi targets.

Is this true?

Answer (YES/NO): YES